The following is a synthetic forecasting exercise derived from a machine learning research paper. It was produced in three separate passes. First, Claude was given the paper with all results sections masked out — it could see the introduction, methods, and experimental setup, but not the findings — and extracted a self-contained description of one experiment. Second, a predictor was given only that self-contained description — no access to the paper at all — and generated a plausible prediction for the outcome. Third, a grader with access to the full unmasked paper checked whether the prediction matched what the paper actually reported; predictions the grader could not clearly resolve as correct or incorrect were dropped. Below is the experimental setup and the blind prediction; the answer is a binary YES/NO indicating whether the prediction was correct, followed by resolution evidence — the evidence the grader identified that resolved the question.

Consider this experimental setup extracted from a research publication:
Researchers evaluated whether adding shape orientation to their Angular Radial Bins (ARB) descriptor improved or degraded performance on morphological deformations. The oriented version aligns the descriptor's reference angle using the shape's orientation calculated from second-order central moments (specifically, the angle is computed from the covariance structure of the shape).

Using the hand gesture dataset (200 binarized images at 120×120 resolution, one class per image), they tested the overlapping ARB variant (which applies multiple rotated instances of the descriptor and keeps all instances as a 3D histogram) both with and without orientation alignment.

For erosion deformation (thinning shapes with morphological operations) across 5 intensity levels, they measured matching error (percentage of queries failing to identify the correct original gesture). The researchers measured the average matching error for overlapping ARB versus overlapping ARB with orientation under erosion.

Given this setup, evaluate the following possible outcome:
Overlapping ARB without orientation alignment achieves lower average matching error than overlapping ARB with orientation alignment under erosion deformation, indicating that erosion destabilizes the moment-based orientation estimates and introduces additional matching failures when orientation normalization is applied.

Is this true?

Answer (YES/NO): YES